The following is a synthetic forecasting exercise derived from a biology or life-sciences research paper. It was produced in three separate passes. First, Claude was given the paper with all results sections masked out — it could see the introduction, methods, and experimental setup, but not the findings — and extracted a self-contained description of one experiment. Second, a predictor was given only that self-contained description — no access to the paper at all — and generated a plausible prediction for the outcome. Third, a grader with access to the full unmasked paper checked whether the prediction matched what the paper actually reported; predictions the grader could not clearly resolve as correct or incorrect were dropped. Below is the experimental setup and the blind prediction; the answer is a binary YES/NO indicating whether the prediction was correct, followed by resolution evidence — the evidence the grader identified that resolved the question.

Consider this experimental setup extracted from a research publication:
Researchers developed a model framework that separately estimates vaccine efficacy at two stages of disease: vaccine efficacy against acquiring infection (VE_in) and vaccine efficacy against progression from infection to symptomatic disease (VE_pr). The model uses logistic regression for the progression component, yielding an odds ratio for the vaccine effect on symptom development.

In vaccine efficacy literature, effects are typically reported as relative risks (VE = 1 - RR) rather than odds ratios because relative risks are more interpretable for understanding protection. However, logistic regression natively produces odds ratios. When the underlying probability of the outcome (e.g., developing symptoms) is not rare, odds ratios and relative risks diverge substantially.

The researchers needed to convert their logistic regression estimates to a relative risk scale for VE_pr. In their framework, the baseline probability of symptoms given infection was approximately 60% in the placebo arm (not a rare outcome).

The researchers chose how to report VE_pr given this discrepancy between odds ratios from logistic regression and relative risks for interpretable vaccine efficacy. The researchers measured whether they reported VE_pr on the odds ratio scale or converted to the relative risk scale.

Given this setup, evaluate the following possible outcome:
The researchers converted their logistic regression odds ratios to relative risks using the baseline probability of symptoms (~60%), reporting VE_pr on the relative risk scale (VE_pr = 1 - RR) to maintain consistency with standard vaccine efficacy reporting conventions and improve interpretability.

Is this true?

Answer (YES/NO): YES